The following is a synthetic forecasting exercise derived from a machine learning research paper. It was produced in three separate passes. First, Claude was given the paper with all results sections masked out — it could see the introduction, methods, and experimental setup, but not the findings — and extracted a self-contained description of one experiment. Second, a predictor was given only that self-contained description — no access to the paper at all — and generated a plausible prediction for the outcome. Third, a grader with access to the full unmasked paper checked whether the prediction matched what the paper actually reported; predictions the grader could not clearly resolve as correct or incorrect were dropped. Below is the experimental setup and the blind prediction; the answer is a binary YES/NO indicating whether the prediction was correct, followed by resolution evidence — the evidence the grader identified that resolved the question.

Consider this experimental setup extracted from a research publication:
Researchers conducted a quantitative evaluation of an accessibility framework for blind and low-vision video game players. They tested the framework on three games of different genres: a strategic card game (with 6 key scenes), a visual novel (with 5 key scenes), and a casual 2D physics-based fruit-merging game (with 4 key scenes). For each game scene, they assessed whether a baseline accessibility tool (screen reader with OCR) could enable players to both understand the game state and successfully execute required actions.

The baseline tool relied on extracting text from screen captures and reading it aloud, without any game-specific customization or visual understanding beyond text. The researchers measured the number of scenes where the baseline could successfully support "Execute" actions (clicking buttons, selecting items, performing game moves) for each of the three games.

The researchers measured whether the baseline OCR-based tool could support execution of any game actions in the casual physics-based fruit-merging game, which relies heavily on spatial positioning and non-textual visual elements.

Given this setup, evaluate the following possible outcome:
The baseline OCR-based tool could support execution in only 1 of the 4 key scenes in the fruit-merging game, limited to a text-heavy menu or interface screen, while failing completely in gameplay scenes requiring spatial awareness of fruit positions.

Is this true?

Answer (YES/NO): NO